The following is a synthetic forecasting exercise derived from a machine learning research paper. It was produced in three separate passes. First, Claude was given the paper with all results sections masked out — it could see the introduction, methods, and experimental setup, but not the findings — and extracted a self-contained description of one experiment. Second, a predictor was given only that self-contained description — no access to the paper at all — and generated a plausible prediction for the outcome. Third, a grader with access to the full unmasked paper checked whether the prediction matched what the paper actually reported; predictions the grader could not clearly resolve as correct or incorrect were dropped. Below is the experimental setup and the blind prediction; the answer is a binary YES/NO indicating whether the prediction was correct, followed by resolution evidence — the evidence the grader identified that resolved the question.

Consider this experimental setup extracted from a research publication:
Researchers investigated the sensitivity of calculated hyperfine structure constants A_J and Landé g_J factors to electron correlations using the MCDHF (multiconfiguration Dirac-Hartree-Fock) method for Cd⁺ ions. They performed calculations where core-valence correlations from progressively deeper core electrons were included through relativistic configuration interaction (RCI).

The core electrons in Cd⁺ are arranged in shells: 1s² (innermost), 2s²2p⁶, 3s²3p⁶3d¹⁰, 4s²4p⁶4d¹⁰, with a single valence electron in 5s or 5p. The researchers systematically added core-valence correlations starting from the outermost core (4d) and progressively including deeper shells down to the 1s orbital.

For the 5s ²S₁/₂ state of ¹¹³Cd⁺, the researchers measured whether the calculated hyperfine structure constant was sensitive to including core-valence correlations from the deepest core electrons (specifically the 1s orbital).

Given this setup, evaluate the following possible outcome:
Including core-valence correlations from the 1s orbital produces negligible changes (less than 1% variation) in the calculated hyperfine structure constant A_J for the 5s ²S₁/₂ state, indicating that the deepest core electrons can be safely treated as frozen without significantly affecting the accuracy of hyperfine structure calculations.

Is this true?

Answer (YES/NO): NO